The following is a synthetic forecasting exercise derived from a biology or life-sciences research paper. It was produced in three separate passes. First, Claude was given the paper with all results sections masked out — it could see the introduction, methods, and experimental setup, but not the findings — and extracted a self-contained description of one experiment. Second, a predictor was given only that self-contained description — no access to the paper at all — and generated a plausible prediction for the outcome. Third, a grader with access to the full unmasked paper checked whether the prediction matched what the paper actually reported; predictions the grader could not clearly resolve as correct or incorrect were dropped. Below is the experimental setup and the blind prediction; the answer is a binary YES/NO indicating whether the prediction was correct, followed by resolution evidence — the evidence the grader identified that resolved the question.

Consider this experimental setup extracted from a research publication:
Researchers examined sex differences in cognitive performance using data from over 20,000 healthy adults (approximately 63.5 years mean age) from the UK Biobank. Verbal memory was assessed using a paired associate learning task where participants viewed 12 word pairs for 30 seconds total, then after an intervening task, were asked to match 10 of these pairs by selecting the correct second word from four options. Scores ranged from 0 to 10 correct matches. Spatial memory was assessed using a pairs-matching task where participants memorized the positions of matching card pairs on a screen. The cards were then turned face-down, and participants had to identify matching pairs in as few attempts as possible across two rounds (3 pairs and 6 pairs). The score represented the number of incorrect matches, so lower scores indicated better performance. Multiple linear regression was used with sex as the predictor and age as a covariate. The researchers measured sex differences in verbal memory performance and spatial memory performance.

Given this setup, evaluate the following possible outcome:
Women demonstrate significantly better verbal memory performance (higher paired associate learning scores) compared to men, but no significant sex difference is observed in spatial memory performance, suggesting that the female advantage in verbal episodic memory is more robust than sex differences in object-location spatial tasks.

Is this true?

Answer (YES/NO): NO